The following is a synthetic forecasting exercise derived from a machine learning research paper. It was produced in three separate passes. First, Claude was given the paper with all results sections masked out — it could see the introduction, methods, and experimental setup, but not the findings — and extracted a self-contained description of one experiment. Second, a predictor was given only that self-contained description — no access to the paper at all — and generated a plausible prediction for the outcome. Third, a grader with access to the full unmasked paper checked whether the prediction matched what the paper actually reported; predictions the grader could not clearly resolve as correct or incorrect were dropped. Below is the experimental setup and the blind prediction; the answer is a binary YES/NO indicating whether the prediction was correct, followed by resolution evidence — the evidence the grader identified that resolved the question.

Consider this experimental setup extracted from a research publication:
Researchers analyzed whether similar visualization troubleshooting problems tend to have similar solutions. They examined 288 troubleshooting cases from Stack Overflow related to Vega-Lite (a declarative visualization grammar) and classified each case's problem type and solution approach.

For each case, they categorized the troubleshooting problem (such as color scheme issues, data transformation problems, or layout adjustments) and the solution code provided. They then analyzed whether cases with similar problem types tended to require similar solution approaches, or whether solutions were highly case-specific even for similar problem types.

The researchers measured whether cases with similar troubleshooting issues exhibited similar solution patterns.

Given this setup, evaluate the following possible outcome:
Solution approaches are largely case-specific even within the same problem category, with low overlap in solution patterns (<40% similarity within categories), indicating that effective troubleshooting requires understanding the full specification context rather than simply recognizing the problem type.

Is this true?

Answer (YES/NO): NO